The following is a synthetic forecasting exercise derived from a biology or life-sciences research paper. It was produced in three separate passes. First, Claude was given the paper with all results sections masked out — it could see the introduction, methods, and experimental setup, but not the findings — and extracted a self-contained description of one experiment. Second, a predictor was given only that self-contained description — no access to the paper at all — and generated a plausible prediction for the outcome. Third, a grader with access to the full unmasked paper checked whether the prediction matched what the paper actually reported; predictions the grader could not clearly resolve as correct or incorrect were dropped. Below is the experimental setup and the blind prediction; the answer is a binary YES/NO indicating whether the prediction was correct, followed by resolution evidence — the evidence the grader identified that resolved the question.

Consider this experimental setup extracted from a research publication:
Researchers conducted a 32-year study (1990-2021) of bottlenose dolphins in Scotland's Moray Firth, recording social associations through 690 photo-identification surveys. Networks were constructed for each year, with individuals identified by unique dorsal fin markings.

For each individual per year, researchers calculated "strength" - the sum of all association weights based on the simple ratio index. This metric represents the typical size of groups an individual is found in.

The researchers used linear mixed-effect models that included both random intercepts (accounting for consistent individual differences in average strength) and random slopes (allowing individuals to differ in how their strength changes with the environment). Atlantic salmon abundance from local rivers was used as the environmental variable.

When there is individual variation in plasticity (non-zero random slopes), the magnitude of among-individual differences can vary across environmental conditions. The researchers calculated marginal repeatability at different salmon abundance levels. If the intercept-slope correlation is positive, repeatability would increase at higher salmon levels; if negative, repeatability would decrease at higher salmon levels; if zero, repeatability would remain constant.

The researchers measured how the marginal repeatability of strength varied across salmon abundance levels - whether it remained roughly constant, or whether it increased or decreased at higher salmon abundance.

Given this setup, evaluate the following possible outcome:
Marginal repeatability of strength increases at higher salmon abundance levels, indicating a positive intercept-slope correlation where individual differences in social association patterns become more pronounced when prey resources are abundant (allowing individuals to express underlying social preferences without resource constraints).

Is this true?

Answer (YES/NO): NO